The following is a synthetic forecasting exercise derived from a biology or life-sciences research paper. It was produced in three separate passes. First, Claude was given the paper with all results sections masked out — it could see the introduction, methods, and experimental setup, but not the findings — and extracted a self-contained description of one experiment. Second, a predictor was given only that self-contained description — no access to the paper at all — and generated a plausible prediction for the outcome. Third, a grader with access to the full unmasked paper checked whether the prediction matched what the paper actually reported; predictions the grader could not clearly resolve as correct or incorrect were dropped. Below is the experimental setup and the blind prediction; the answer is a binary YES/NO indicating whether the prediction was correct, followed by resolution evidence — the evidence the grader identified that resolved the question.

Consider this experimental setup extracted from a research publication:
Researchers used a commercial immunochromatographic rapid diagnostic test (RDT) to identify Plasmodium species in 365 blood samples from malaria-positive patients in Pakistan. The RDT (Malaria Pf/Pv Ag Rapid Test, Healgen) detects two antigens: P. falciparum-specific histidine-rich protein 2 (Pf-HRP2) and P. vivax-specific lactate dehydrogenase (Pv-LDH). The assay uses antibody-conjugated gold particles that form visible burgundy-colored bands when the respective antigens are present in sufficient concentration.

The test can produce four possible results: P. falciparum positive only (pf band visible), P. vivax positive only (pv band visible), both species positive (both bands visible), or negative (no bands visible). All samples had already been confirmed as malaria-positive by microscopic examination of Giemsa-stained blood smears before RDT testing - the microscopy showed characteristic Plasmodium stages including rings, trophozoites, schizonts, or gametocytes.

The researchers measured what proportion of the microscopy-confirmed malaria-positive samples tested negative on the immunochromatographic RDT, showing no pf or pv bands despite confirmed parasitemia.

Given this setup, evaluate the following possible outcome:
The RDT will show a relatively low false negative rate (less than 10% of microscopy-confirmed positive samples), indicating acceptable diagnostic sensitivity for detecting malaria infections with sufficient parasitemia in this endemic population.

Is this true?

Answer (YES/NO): YES